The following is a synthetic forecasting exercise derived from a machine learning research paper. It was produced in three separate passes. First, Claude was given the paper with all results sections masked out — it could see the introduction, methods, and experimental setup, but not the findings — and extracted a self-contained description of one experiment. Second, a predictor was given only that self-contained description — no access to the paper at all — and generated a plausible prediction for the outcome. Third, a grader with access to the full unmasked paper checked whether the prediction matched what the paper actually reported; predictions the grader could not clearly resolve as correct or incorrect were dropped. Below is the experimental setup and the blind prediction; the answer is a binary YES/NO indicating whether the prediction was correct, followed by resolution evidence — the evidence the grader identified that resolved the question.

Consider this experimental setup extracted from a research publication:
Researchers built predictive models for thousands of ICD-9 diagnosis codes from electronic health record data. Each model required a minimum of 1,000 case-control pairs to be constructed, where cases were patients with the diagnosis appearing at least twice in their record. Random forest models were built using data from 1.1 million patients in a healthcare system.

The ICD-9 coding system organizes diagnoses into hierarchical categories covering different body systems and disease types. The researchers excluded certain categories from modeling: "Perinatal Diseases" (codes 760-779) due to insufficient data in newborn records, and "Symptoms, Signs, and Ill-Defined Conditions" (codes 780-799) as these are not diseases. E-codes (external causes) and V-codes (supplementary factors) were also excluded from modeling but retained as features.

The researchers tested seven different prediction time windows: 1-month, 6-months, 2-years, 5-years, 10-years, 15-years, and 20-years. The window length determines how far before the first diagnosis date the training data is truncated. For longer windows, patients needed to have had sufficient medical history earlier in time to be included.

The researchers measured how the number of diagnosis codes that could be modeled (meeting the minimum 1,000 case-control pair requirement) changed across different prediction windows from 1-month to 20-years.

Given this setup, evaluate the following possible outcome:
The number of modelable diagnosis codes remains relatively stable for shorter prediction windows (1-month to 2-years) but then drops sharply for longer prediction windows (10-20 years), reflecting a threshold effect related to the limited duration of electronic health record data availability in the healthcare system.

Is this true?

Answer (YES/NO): NO